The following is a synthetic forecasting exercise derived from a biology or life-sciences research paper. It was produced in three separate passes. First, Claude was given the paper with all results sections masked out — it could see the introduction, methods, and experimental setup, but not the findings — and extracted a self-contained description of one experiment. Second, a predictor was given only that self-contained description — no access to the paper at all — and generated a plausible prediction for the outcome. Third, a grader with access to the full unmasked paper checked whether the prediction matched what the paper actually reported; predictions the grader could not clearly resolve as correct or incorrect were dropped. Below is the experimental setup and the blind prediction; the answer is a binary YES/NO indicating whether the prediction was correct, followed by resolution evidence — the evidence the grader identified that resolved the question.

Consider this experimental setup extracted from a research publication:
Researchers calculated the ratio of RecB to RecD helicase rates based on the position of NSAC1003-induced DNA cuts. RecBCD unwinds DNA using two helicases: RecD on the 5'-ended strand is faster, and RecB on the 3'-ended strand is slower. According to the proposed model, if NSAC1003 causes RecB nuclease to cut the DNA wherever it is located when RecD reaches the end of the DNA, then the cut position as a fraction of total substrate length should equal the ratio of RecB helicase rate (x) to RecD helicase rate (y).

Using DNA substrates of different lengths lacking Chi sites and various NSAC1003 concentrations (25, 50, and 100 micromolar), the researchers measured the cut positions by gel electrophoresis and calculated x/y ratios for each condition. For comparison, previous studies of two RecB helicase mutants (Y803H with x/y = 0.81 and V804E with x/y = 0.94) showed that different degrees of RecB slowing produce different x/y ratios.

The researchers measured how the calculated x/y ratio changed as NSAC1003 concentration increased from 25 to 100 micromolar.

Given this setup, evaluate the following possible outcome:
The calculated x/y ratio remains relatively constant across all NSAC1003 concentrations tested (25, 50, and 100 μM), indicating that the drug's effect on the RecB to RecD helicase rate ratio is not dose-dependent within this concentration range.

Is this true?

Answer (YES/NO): NO